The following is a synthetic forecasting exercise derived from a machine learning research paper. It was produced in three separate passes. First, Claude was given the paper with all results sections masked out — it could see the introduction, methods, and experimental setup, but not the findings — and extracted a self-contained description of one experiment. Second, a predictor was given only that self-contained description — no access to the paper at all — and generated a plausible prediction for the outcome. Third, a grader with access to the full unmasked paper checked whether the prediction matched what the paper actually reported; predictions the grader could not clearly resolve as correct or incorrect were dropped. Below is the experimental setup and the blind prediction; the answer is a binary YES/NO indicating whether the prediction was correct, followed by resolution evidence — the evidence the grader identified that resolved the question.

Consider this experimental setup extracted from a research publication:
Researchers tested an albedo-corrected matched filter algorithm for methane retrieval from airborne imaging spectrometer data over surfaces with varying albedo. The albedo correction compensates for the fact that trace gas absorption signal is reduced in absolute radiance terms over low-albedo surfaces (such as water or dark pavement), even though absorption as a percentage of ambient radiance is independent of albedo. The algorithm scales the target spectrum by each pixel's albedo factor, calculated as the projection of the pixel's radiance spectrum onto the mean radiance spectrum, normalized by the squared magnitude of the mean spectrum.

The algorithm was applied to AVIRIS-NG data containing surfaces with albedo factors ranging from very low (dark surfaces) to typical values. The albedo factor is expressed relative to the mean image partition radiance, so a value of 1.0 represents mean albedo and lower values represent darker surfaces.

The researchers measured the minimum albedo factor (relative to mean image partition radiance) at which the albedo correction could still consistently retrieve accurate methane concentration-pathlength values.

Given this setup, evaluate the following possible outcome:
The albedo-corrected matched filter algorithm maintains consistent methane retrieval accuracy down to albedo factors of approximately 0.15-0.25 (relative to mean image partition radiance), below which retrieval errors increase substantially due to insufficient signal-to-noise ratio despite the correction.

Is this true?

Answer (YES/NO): YES